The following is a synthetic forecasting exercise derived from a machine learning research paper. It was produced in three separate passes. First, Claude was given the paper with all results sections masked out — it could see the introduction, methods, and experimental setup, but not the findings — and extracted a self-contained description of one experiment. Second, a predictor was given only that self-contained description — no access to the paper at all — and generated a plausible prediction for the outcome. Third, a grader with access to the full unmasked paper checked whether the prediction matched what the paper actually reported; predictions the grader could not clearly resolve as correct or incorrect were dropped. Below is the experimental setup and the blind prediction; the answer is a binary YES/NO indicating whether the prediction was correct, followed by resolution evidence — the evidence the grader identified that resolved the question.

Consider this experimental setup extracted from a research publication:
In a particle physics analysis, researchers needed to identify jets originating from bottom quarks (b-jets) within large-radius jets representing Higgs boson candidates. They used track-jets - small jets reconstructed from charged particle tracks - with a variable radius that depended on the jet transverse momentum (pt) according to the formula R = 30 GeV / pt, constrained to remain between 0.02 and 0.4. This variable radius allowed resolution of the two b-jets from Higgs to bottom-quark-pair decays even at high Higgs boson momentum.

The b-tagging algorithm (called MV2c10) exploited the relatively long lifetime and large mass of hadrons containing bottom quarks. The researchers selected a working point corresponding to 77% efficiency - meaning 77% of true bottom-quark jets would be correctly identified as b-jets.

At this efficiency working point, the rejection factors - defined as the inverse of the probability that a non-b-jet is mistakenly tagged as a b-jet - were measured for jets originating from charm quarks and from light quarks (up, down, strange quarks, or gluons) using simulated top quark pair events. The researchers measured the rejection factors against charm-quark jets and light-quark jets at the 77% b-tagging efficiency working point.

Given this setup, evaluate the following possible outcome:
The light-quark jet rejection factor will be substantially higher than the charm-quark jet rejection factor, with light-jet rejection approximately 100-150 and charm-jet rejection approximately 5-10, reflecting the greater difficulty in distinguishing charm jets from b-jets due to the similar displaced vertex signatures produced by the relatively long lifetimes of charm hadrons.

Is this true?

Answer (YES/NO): YES